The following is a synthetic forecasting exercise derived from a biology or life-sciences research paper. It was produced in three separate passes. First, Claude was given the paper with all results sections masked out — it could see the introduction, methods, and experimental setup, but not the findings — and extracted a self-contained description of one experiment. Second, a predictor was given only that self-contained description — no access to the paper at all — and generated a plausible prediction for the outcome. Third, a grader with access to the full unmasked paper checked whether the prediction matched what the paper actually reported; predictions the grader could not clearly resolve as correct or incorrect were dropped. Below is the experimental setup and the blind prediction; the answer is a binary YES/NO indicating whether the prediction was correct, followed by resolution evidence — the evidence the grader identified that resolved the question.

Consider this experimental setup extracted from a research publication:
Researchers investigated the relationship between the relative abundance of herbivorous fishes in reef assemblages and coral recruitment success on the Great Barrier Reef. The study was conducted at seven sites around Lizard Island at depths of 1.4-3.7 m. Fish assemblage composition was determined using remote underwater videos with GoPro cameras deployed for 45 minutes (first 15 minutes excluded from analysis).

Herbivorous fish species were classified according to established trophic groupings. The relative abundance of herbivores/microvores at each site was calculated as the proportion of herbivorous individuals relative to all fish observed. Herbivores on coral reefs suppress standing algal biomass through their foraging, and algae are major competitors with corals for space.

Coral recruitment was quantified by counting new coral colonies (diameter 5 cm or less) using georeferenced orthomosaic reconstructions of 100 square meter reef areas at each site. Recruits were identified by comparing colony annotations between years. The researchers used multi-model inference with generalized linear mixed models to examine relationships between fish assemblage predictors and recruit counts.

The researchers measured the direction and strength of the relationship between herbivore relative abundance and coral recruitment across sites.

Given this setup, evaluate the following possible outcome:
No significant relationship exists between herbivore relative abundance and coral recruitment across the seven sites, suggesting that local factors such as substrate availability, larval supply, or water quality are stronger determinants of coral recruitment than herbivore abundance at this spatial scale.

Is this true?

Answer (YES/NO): NO